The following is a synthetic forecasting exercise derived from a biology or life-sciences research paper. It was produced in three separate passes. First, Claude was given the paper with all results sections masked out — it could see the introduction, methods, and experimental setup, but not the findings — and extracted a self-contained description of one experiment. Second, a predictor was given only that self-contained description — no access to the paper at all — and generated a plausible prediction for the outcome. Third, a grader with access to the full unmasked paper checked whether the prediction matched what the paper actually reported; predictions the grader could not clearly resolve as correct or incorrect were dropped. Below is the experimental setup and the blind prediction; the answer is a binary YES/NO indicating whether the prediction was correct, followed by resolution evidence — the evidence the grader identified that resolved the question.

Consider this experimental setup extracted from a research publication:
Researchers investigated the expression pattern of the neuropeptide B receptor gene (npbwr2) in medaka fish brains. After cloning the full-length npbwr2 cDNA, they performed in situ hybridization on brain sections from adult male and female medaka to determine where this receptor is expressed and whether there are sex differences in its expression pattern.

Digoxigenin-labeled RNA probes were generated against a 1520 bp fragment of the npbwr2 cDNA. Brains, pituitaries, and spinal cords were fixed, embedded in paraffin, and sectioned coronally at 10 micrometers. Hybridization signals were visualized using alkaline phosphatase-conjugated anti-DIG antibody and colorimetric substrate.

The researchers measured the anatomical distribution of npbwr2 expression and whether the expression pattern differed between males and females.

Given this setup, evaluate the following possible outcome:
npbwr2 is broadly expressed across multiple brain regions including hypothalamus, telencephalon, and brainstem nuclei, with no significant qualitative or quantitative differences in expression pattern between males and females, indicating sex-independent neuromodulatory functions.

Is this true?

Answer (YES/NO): YES